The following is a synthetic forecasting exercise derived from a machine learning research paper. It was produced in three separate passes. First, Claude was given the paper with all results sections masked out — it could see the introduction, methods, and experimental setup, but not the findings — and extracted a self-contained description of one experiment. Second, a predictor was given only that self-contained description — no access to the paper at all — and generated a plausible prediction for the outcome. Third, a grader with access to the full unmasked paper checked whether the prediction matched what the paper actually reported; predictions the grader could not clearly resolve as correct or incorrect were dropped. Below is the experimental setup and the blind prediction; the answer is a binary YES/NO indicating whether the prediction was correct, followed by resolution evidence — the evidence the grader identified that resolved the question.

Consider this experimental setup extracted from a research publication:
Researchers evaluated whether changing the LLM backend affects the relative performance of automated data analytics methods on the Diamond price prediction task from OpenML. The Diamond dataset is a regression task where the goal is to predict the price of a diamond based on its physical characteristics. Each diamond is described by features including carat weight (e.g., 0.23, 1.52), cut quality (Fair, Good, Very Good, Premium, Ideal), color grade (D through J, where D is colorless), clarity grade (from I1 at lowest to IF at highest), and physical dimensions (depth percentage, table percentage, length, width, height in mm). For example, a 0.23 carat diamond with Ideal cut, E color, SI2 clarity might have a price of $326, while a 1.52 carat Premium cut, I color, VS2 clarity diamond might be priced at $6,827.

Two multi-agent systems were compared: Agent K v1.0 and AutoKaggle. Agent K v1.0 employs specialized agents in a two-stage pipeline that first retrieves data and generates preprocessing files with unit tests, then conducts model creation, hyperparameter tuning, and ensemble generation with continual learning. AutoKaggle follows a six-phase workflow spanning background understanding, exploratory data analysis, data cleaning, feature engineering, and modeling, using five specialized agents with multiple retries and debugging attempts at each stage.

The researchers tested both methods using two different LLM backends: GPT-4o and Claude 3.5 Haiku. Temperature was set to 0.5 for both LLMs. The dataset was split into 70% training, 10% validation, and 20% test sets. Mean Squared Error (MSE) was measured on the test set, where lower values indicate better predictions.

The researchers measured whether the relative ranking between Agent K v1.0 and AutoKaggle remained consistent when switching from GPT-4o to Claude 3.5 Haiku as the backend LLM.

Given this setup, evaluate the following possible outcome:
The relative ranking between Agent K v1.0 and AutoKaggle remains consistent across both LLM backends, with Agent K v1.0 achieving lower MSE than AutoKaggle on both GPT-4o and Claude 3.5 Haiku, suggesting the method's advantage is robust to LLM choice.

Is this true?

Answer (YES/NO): YES